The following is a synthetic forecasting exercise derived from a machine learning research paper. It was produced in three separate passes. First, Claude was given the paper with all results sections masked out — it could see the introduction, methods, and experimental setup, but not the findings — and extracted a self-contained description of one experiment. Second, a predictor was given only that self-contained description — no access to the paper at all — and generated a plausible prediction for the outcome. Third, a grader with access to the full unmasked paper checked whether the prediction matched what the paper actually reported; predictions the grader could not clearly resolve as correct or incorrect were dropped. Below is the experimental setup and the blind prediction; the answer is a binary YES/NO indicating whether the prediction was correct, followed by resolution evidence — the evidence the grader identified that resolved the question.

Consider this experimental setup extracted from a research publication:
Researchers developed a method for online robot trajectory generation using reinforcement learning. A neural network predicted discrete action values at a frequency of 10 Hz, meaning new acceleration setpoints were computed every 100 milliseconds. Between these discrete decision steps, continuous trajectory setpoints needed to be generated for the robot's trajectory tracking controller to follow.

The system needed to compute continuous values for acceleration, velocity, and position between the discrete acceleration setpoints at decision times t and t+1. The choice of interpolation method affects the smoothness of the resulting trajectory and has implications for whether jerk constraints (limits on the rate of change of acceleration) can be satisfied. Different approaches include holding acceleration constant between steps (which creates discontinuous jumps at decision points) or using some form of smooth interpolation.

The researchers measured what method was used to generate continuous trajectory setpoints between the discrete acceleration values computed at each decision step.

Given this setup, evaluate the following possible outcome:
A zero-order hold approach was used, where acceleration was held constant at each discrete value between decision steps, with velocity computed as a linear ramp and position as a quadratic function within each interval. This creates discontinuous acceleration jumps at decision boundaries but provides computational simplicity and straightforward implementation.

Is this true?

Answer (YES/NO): NO